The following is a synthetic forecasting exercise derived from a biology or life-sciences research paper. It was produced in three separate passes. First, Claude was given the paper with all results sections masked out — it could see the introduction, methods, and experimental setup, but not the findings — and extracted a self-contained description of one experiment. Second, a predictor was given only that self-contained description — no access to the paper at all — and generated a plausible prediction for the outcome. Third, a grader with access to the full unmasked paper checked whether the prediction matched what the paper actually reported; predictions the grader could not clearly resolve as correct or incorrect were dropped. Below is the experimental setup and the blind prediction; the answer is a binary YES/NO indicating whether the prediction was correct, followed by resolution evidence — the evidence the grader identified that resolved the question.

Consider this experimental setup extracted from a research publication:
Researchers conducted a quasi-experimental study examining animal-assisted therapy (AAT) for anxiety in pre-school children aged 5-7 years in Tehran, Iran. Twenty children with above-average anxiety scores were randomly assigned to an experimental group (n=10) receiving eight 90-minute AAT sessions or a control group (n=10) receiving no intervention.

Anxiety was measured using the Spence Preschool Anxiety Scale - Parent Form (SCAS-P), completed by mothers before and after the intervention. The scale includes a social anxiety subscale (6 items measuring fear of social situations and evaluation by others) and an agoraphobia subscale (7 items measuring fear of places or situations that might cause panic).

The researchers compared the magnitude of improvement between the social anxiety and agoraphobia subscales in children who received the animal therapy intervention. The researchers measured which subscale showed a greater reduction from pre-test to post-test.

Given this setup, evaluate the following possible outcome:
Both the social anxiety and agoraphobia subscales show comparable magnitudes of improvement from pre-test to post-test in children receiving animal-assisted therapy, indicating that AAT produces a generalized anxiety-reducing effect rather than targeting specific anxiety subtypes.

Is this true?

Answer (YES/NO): NO